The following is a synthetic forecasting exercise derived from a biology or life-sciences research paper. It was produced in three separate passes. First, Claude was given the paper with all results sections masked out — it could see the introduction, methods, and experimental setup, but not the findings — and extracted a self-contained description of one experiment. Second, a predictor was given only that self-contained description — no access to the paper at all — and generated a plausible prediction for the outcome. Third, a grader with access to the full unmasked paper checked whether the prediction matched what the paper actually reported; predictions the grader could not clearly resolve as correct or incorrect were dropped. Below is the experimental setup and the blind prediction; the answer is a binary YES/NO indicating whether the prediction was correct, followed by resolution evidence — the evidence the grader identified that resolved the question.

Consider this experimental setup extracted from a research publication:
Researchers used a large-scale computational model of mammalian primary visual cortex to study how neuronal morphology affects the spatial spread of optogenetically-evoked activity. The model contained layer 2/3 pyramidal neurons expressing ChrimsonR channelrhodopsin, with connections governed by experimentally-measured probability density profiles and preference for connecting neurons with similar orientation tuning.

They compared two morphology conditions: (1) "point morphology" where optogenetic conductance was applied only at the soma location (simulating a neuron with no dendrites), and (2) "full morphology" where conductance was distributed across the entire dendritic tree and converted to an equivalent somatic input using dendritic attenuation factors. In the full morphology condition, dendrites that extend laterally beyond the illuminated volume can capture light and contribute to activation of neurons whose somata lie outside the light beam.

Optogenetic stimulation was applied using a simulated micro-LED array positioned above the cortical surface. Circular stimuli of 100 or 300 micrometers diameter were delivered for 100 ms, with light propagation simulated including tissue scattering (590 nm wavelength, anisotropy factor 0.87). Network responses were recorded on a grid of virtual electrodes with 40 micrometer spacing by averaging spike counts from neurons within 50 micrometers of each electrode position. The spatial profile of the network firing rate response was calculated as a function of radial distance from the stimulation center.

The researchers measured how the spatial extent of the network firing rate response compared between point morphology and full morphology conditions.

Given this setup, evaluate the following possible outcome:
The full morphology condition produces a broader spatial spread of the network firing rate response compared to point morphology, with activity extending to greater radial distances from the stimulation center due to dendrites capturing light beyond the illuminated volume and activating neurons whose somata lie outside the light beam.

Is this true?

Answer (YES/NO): NO